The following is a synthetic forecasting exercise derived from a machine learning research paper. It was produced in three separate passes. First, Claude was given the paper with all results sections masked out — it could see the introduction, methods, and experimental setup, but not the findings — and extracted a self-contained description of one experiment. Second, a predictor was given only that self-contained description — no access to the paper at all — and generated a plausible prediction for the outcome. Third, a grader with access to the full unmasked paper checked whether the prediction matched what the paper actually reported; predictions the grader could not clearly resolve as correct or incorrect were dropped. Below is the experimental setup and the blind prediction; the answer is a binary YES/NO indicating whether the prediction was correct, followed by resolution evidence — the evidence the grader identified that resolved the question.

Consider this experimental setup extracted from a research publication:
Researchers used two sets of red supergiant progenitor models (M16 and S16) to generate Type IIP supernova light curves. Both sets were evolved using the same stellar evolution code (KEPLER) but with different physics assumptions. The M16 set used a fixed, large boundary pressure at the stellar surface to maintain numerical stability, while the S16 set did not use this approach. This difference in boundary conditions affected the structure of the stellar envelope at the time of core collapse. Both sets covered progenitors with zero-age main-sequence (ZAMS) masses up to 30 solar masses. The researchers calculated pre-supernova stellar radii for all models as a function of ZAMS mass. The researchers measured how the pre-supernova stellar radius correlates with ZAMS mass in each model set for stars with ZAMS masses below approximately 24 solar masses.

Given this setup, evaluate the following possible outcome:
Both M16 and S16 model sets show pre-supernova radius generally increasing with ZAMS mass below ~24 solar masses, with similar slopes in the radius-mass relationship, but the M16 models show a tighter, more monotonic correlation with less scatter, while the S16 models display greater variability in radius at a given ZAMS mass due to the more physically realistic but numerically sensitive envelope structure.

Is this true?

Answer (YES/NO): NO